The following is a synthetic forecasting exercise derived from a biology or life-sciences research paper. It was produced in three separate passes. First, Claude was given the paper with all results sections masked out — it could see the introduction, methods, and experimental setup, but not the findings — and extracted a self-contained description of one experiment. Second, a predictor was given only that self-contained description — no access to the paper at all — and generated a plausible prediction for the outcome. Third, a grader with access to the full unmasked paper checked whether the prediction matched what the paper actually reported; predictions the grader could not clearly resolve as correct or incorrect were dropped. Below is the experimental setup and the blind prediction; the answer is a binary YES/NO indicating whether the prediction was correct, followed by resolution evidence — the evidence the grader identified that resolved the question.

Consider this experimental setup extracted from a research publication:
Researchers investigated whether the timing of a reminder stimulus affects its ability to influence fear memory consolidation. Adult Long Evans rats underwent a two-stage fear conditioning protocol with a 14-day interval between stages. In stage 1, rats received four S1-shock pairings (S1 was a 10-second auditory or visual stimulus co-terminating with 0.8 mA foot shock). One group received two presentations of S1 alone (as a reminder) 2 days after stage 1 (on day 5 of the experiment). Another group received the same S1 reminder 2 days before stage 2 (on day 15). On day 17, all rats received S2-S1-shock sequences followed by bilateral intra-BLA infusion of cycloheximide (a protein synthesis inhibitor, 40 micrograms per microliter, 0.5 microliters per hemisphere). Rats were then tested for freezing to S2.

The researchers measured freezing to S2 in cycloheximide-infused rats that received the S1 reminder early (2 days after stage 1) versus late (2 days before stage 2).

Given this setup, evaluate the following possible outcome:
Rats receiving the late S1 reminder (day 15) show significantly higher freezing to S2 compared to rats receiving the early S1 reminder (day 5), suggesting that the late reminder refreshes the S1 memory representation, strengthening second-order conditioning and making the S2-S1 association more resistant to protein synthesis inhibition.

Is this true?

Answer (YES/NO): YES